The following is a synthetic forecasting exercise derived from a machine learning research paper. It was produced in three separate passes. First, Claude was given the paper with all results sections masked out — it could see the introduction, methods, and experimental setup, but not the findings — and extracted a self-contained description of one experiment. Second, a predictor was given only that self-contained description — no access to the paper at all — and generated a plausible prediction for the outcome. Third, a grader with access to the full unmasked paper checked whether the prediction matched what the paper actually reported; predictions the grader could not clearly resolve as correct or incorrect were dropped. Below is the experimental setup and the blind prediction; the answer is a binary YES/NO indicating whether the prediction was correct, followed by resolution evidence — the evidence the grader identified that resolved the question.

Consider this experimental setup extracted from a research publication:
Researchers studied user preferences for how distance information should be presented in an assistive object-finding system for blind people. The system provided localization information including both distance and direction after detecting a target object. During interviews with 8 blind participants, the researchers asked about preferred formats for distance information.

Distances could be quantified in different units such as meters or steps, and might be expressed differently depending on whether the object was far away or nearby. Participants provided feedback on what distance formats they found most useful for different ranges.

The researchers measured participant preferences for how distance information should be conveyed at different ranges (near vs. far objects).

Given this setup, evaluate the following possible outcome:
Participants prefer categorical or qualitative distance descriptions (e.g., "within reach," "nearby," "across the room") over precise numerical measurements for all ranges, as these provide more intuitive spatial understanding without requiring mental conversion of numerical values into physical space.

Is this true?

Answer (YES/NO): NO